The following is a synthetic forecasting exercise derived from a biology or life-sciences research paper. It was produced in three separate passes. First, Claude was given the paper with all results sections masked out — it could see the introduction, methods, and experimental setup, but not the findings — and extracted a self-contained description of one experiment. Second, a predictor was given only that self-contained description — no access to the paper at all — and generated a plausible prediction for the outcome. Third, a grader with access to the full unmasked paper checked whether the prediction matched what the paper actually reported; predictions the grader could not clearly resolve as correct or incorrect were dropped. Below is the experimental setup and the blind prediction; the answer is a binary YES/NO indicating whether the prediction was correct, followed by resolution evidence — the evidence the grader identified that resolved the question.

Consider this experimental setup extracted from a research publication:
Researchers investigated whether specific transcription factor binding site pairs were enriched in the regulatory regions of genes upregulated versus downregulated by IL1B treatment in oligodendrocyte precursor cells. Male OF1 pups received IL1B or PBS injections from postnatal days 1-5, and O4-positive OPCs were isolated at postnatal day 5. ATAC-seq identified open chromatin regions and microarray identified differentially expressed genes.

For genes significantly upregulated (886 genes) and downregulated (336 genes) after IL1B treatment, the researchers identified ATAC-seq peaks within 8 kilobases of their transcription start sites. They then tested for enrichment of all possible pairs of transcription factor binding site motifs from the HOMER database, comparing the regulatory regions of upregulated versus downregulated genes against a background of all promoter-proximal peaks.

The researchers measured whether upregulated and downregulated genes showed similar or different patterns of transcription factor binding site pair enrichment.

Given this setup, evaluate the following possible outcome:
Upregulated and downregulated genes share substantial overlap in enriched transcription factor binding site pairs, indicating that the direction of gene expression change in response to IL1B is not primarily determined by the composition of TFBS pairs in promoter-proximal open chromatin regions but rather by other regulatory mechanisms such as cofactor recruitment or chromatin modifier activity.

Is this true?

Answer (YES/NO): NO